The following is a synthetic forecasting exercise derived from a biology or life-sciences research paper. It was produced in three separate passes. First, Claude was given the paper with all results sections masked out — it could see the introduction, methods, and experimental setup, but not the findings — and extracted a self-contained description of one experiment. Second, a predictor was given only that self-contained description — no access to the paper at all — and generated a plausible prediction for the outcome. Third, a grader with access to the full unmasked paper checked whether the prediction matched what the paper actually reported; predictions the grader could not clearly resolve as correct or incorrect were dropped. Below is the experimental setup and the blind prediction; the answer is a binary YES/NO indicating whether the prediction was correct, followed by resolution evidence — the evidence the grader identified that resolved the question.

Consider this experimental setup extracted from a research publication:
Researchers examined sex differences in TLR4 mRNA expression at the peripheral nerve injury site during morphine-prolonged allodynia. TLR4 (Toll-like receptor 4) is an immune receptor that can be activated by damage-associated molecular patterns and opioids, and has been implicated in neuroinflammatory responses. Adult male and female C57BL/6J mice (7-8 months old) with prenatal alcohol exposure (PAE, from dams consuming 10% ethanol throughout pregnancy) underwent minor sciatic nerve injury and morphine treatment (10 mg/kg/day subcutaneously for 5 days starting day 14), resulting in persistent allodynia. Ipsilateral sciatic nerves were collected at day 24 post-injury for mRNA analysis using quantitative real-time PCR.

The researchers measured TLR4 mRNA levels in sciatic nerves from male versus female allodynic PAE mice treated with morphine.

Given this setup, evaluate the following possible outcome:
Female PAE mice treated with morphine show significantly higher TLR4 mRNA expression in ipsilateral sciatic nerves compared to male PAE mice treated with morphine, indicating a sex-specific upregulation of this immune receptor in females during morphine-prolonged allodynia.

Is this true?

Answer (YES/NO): NO